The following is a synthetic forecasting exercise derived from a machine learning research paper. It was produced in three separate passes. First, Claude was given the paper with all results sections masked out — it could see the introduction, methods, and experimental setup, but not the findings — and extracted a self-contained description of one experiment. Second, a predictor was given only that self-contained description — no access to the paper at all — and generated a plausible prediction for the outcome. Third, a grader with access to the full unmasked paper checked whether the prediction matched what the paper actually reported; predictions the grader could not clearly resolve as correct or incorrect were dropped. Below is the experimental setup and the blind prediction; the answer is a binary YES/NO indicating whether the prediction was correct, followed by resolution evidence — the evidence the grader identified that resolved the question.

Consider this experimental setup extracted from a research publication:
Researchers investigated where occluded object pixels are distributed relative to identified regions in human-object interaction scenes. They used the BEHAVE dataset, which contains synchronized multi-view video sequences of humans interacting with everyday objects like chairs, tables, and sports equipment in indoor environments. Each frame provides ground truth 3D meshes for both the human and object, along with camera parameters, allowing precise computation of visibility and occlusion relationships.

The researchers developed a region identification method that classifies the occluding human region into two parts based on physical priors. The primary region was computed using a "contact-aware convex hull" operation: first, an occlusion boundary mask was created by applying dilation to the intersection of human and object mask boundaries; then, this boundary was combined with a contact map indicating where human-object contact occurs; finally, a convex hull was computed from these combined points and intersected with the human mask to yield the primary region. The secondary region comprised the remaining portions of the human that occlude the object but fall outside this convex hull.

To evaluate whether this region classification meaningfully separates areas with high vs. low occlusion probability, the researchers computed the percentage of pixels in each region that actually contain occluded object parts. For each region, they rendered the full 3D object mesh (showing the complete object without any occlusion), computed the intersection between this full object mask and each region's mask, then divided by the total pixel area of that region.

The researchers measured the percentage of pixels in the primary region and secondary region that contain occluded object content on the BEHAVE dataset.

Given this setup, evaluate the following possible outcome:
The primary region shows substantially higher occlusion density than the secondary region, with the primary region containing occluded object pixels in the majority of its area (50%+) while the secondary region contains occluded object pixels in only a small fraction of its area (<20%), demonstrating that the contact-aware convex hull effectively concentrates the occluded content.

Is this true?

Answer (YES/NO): NO